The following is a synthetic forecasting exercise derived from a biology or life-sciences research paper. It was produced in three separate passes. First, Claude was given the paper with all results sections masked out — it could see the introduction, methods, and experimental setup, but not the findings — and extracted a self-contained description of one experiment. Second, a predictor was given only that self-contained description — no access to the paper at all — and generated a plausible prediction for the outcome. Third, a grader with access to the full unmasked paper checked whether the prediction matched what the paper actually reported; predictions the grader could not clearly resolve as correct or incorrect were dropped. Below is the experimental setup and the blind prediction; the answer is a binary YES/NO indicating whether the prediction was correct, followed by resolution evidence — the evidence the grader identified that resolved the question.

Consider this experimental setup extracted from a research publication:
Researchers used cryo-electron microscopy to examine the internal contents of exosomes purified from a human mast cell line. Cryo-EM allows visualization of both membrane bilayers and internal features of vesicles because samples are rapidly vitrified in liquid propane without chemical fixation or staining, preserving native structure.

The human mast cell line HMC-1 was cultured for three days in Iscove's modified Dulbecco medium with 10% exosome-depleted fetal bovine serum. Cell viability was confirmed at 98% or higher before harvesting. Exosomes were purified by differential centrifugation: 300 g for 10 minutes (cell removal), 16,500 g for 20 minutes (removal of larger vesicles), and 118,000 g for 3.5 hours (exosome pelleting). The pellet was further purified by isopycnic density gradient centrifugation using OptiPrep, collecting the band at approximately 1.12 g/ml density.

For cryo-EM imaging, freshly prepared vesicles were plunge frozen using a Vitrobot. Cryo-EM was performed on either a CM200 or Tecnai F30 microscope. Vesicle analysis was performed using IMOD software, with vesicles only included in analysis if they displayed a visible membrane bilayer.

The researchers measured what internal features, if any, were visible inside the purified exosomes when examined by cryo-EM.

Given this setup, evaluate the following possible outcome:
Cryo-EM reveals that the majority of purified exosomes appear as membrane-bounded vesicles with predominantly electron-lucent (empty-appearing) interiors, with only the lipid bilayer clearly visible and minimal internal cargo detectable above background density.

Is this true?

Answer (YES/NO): YES